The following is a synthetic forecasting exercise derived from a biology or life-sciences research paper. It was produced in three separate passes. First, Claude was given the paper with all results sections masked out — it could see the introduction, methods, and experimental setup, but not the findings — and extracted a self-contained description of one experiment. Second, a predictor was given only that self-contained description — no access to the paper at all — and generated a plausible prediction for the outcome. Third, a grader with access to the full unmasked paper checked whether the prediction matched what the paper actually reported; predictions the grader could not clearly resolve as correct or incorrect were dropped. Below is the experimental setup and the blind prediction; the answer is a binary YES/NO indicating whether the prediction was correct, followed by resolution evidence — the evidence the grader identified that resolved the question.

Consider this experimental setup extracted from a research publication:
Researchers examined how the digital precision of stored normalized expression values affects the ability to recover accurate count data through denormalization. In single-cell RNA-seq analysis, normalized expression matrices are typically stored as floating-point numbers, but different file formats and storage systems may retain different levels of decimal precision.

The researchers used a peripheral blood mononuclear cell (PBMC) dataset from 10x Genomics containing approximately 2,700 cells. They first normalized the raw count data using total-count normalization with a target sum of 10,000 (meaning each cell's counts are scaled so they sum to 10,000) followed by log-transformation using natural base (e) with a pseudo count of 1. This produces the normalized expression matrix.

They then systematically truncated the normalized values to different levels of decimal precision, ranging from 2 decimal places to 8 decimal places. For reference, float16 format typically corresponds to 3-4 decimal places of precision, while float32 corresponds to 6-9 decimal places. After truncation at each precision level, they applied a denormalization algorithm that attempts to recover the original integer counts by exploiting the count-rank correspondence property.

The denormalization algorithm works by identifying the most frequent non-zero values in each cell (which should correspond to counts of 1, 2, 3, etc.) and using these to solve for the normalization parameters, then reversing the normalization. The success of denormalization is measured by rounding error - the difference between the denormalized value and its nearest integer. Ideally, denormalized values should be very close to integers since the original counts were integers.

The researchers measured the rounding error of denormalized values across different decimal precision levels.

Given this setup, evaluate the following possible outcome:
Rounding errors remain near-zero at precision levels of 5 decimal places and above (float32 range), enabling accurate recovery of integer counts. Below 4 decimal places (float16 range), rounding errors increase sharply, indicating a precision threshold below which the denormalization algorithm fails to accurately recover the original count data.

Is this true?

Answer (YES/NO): NO